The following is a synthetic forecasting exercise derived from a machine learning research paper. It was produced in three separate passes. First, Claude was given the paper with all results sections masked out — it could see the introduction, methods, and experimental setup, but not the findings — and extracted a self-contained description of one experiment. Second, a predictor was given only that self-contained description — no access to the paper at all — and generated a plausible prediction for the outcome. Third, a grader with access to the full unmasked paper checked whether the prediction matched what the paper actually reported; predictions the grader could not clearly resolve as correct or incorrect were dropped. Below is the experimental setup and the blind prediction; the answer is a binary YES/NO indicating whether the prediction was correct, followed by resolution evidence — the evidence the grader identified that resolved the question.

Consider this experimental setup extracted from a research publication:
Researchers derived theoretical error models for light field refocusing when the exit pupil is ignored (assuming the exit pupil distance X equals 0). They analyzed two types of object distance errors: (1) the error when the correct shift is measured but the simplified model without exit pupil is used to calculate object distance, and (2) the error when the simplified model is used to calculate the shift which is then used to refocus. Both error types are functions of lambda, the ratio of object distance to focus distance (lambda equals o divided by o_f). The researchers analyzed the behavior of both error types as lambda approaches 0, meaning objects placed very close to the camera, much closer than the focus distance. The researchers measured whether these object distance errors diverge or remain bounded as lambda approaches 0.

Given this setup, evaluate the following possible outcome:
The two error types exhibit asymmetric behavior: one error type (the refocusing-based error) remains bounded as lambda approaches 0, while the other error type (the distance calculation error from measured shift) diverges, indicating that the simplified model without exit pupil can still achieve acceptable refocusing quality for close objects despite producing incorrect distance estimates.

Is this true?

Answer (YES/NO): NO